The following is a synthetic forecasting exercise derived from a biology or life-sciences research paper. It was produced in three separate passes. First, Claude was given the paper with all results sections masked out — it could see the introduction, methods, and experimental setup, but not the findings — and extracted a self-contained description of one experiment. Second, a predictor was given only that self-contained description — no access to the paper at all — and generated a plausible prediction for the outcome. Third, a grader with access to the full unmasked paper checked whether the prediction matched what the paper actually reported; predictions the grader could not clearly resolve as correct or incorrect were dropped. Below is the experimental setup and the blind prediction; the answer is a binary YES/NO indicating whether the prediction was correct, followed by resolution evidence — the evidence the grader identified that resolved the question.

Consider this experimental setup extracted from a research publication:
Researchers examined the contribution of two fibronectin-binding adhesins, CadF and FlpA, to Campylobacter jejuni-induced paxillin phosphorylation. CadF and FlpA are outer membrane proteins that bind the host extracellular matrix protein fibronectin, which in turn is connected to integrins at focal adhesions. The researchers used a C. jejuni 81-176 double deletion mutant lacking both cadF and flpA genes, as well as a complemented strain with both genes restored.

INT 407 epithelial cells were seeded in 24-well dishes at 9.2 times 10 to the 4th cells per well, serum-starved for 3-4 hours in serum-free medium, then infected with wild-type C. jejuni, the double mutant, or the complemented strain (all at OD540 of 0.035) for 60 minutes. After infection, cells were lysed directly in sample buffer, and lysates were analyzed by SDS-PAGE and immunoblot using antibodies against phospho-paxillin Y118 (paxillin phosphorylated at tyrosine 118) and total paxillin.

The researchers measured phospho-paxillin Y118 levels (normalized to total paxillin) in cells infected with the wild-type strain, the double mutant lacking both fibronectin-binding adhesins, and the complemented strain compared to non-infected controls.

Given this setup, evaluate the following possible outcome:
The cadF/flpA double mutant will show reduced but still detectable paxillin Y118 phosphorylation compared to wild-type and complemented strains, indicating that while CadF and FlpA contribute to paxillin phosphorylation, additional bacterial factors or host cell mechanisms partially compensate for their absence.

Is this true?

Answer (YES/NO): NO